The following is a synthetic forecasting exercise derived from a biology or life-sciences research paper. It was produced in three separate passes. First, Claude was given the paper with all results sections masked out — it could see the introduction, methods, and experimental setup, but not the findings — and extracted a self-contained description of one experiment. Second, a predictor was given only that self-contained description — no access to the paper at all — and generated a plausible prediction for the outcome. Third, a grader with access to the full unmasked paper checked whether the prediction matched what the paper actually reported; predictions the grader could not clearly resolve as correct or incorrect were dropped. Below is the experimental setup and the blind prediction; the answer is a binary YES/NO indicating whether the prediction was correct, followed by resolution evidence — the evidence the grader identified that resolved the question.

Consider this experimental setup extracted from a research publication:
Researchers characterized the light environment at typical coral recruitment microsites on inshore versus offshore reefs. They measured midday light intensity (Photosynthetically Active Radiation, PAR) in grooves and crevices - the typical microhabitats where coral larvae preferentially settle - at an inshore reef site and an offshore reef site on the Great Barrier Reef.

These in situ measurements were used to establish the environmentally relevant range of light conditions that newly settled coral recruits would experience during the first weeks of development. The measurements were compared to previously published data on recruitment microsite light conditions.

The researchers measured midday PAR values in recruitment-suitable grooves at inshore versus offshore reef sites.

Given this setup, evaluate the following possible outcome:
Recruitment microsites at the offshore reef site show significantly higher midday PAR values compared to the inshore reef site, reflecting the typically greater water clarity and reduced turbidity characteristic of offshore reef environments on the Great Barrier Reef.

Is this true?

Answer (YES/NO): YES